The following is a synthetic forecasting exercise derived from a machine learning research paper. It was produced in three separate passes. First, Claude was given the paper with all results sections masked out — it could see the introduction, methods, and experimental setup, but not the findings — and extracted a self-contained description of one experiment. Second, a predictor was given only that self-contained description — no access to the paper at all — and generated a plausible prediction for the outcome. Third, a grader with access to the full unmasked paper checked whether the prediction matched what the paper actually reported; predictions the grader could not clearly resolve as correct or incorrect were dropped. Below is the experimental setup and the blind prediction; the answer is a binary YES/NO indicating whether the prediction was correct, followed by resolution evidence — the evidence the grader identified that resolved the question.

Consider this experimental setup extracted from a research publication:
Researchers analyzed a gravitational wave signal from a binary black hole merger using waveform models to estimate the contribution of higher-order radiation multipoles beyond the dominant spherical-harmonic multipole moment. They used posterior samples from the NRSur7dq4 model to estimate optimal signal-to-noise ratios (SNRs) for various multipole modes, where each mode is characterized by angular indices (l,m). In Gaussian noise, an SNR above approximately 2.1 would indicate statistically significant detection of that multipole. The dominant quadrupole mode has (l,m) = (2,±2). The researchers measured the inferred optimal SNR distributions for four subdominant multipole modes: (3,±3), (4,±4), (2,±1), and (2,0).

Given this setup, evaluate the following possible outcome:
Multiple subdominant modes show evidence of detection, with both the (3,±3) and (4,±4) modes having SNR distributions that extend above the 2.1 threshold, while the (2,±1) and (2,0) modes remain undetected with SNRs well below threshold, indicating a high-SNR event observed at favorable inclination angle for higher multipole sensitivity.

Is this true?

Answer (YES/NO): YES